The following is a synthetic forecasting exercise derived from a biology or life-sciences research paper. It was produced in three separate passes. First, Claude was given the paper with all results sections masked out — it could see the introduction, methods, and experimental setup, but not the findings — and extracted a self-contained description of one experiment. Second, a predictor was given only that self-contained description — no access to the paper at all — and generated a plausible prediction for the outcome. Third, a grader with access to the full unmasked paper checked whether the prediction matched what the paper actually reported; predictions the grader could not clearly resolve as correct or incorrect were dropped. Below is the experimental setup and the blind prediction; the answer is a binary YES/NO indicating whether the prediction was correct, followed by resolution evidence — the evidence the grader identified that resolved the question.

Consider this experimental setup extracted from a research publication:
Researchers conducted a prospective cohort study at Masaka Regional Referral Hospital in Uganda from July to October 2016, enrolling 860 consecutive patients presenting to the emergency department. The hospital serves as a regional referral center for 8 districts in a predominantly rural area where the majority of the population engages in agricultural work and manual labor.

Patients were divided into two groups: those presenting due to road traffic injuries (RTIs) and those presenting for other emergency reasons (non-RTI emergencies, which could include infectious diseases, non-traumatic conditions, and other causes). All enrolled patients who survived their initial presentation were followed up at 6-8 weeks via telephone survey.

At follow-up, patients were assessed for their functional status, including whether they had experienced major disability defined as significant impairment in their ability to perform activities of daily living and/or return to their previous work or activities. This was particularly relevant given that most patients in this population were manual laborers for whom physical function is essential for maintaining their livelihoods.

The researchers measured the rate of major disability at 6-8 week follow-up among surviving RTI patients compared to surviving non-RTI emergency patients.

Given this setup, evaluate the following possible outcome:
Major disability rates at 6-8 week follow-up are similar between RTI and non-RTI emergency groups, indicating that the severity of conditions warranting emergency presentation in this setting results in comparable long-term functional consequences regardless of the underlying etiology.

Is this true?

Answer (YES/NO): NO